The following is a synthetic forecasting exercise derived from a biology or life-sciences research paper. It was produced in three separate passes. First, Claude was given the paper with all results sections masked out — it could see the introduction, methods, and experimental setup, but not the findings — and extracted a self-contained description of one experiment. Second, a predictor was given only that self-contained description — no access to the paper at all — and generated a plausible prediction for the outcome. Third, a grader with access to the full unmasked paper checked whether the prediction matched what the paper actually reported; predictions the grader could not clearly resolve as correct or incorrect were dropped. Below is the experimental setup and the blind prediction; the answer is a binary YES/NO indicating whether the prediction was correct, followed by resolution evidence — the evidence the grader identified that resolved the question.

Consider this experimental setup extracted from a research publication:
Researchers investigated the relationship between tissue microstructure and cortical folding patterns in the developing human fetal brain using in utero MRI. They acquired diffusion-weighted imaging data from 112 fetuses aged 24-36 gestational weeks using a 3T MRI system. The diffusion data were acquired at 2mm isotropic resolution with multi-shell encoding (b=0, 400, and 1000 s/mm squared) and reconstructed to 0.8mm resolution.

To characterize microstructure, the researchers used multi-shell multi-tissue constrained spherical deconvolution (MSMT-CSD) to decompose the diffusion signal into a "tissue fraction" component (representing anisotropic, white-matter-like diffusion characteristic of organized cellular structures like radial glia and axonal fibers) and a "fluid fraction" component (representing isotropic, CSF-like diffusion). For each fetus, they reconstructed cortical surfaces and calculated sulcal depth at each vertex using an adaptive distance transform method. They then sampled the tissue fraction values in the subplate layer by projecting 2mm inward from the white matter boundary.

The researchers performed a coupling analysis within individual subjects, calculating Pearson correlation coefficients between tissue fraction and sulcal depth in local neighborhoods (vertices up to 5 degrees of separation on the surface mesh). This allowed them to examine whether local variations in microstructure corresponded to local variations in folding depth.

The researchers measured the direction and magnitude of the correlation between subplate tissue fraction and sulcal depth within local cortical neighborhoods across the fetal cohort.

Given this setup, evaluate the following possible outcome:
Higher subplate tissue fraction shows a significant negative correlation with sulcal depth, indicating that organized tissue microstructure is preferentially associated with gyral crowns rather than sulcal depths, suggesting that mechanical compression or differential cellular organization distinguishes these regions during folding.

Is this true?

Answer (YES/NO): YES